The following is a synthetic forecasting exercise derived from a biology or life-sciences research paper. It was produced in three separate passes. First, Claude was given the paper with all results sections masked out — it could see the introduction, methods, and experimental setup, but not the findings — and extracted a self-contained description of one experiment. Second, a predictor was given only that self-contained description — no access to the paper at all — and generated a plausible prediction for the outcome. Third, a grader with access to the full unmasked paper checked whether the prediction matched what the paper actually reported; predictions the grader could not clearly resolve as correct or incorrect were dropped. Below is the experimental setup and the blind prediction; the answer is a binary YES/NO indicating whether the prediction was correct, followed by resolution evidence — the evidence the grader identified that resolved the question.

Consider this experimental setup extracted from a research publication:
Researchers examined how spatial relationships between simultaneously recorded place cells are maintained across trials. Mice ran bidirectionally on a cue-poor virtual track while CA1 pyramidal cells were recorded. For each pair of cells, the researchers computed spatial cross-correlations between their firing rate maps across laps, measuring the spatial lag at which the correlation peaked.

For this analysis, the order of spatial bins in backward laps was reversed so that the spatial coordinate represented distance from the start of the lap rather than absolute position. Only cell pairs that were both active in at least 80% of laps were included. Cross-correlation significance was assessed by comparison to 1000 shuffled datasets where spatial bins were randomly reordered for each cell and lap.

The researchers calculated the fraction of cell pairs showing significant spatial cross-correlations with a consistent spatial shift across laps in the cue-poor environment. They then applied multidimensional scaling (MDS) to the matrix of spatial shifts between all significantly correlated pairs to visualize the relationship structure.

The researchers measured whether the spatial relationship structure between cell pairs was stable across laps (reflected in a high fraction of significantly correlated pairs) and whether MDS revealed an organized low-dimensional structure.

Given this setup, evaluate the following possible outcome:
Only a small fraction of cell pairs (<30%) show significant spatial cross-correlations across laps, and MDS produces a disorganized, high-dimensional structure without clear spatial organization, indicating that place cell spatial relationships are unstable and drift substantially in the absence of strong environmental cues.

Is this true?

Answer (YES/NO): NO